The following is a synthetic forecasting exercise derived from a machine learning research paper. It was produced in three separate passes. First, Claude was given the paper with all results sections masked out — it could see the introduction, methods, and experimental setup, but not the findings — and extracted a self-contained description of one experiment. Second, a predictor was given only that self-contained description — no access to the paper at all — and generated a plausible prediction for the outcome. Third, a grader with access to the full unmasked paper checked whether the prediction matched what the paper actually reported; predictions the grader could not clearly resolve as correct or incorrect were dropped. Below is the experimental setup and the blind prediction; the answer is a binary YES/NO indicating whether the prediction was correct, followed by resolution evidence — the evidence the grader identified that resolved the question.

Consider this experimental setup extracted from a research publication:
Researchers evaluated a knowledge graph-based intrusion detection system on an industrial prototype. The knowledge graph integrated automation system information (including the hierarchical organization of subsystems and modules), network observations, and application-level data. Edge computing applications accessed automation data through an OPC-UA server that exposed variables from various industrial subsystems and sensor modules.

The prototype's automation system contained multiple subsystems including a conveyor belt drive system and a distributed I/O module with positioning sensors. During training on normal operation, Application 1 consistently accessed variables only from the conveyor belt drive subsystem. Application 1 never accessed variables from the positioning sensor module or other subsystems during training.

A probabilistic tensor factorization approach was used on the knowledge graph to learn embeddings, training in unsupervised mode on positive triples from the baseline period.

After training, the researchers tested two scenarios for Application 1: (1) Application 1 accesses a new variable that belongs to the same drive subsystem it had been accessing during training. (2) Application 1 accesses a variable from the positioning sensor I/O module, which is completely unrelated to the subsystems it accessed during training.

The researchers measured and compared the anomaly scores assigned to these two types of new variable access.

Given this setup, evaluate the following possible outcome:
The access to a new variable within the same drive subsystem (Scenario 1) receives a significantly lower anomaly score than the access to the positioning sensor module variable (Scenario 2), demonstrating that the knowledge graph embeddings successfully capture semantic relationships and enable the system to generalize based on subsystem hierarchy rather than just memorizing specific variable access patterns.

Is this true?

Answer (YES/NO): YES